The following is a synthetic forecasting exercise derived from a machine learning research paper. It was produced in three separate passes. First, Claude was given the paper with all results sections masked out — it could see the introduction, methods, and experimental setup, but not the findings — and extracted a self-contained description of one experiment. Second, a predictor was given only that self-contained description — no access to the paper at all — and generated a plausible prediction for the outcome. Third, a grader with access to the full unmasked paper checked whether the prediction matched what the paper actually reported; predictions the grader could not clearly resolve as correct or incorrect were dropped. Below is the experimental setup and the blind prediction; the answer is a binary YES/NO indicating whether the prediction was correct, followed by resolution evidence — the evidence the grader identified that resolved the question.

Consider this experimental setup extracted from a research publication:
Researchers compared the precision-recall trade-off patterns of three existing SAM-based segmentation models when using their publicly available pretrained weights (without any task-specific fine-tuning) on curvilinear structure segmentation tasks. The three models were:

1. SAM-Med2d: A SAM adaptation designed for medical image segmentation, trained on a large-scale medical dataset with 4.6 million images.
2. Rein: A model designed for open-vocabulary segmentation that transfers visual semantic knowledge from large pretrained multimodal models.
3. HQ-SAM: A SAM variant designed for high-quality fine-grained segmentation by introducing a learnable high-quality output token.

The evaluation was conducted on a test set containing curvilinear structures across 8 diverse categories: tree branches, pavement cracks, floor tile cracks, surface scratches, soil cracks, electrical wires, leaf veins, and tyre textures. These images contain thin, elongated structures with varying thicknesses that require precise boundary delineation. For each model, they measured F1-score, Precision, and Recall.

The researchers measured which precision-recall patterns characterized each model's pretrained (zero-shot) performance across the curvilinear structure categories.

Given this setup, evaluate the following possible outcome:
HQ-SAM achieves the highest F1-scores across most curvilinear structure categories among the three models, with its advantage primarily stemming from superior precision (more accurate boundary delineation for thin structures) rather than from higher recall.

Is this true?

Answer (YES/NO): NO